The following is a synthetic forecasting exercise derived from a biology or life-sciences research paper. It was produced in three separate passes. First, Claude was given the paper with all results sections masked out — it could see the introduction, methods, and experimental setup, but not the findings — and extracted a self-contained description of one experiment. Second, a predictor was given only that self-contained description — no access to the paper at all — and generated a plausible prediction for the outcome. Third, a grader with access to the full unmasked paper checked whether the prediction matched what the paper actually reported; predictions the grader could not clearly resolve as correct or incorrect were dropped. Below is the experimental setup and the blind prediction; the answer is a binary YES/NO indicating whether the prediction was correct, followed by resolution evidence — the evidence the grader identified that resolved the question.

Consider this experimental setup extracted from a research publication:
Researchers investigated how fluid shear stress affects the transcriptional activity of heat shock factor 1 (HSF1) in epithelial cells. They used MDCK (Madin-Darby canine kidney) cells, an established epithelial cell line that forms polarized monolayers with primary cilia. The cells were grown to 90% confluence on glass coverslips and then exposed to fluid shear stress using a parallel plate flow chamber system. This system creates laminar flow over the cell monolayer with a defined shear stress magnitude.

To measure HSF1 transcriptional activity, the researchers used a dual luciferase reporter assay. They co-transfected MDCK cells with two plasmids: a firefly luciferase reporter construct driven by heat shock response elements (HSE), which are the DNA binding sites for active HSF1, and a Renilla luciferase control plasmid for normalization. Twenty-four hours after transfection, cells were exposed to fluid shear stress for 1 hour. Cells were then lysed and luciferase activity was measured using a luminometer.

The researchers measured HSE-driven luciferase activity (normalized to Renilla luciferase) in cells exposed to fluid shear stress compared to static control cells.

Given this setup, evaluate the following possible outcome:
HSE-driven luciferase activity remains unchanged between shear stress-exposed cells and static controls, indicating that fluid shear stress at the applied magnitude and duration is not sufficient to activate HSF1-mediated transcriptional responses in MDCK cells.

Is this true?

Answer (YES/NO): NO